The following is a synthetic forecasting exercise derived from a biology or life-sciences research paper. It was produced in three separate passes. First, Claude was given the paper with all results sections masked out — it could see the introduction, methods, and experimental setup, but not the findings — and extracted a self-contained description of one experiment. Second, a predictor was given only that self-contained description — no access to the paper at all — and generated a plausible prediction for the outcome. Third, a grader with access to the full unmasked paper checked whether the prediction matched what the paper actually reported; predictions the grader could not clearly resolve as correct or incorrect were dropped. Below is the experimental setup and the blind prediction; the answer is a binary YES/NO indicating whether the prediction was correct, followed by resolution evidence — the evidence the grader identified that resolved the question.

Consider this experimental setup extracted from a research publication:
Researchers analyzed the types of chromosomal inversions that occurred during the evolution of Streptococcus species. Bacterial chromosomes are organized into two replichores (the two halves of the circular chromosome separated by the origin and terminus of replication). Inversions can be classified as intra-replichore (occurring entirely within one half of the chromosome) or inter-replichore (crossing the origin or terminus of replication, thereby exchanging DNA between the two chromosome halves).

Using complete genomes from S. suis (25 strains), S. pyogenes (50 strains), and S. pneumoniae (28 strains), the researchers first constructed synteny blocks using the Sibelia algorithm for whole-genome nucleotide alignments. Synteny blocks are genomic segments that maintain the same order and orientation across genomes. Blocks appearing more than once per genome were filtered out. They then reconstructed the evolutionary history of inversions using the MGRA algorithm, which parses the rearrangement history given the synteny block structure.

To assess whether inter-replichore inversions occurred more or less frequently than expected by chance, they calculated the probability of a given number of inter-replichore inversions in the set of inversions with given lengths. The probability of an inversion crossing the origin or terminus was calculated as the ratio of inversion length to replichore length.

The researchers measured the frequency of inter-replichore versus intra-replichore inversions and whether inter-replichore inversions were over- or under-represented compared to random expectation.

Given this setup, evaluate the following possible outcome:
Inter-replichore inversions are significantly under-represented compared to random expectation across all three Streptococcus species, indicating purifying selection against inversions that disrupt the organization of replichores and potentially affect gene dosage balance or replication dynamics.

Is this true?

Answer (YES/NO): NO